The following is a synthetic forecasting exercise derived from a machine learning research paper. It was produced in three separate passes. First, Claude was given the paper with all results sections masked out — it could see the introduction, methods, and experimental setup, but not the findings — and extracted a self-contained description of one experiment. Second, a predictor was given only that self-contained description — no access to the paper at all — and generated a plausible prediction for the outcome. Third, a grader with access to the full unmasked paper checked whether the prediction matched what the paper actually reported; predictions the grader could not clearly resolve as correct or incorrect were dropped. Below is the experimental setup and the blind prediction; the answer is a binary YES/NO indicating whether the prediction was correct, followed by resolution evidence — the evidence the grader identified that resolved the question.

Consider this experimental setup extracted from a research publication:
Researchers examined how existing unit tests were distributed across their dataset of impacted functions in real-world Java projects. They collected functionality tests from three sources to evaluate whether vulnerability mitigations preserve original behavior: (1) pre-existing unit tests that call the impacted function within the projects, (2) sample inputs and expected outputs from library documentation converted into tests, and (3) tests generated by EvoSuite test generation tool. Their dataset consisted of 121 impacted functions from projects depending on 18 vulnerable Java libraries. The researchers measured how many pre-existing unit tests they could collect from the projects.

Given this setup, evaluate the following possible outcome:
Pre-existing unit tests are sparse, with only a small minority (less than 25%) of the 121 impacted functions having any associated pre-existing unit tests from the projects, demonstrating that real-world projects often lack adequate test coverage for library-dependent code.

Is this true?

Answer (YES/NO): YES